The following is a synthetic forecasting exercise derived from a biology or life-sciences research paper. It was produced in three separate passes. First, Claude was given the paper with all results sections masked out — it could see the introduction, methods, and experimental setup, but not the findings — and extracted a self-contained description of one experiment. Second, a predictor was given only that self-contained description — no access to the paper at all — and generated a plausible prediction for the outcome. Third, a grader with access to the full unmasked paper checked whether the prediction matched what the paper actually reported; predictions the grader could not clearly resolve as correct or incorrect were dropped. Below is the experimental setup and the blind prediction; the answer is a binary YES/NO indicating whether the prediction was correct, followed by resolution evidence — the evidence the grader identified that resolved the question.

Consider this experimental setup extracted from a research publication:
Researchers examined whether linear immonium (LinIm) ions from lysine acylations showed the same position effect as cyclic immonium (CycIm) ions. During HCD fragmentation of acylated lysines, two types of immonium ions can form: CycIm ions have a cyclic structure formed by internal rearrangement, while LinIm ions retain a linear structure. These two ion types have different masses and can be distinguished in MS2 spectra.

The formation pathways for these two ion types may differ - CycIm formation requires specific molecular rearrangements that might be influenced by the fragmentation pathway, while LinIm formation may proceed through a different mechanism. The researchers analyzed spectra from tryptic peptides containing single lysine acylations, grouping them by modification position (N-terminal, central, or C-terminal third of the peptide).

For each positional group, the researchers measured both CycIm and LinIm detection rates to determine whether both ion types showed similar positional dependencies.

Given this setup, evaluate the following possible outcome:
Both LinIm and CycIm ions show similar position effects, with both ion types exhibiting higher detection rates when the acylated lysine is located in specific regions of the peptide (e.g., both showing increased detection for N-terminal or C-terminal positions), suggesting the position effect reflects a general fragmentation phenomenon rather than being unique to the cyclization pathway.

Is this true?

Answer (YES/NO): YES